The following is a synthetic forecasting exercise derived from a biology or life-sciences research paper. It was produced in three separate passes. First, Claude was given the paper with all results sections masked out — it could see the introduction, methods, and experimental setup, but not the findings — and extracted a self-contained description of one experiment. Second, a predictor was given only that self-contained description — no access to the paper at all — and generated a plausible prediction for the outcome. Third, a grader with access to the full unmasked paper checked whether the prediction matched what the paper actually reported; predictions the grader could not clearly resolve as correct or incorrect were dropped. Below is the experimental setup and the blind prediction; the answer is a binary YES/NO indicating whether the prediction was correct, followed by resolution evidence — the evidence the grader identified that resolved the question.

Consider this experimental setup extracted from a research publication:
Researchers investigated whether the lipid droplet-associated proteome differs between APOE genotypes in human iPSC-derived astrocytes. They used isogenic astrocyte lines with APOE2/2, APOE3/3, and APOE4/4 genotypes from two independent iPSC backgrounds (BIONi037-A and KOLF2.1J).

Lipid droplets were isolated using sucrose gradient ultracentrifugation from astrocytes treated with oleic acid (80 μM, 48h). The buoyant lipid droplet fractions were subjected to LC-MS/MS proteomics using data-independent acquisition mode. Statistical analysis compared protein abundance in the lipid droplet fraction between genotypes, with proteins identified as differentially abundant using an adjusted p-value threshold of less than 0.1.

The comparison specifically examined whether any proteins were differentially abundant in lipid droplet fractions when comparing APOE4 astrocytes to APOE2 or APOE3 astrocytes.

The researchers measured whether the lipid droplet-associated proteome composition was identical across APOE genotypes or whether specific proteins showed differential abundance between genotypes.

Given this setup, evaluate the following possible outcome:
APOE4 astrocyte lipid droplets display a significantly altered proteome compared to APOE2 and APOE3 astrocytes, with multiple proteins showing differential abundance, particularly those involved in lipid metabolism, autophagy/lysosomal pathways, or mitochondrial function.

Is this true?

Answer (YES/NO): YES